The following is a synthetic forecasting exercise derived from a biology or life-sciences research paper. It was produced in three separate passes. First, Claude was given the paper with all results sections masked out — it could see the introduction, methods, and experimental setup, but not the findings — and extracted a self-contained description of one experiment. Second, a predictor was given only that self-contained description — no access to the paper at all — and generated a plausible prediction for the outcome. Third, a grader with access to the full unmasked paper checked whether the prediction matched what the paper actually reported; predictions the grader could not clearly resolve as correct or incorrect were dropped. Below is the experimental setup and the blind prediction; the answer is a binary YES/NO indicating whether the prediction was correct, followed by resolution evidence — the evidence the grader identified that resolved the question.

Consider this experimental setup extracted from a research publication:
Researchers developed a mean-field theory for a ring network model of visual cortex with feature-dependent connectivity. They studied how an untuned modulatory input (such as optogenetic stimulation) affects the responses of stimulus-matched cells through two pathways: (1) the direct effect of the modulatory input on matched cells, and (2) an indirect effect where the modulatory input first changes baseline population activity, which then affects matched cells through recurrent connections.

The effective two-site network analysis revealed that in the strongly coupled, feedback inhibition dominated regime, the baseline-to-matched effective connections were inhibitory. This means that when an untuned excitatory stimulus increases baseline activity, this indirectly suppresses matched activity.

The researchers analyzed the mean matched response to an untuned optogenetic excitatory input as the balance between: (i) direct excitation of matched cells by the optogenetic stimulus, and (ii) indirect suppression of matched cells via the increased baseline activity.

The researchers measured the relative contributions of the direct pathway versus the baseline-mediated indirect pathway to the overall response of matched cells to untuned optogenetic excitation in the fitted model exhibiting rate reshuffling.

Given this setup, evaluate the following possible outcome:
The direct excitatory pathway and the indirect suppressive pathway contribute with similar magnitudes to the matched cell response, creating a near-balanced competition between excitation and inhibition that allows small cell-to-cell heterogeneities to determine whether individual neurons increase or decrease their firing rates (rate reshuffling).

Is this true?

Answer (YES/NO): YES